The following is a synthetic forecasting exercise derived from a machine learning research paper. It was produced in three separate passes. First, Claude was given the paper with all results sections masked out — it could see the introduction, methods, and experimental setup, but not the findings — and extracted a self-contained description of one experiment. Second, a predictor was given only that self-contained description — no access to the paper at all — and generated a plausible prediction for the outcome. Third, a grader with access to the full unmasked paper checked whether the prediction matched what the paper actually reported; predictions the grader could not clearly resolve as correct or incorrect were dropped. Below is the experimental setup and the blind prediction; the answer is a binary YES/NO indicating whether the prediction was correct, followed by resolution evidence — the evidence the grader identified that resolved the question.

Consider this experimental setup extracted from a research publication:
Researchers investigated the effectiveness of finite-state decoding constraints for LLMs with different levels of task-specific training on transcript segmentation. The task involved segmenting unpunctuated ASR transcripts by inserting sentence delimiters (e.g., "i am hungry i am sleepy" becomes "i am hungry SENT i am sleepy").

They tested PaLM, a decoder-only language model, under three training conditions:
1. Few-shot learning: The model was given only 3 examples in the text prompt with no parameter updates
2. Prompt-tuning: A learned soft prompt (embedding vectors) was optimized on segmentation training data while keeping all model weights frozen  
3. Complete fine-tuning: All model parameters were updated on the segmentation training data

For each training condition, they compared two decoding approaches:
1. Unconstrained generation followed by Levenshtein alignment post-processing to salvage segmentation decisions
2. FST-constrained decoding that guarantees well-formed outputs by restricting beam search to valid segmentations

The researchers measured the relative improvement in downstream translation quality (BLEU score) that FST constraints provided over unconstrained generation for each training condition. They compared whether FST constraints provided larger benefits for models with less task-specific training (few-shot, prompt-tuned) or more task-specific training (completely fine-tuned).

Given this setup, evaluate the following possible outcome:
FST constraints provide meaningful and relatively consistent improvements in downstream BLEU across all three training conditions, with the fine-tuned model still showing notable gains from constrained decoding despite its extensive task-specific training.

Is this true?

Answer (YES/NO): NO